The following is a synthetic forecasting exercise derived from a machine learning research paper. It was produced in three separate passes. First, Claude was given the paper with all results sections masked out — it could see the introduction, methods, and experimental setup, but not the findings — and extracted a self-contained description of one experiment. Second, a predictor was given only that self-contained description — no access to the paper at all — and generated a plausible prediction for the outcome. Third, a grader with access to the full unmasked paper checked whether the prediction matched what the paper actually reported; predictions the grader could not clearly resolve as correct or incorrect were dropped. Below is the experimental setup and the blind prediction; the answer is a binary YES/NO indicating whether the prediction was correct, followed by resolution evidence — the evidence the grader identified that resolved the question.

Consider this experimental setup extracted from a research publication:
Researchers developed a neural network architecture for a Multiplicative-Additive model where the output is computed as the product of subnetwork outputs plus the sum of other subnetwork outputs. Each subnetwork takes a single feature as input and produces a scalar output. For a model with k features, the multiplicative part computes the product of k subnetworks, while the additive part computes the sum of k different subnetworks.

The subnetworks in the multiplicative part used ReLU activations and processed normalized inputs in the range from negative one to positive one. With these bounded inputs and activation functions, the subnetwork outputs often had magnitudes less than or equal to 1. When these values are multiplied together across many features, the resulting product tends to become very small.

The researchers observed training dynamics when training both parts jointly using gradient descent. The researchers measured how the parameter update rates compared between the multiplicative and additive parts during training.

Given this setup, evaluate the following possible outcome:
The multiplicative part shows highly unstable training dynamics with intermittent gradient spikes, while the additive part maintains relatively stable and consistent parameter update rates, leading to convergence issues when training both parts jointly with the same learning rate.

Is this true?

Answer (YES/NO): NO